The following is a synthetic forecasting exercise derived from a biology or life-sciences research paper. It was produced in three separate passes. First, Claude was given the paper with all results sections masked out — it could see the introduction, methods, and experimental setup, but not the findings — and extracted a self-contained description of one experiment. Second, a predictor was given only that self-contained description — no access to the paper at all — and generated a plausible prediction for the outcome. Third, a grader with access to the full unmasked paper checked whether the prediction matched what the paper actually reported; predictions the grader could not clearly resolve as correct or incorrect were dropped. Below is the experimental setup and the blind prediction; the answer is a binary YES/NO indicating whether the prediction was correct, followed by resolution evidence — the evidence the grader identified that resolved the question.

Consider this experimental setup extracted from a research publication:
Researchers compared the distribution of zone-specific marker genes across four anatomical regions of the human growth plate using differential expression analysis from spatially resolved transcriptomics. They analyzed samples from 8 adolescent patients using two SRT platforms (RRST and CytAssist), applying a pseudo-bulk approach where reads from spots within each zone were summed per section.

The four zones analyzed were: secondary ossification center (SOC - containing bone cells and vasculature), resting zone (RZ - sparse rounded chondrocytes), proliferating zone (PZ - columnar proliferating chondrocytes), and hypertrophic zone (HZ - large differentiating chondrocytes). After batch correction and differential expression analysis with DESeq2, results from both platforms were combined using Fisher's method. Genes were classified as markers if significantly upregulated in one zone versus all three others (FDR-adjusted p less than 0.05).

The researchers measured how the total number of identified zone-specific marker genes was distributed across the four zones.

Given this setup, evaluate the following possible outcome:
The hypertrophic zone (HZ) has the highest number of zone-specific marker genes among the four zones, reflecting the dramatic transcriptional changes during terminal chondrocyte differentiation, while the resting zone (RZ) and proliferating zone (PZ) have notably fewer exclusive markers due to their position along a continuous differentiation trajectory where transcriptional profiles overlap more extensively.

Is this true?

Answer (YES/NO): NO